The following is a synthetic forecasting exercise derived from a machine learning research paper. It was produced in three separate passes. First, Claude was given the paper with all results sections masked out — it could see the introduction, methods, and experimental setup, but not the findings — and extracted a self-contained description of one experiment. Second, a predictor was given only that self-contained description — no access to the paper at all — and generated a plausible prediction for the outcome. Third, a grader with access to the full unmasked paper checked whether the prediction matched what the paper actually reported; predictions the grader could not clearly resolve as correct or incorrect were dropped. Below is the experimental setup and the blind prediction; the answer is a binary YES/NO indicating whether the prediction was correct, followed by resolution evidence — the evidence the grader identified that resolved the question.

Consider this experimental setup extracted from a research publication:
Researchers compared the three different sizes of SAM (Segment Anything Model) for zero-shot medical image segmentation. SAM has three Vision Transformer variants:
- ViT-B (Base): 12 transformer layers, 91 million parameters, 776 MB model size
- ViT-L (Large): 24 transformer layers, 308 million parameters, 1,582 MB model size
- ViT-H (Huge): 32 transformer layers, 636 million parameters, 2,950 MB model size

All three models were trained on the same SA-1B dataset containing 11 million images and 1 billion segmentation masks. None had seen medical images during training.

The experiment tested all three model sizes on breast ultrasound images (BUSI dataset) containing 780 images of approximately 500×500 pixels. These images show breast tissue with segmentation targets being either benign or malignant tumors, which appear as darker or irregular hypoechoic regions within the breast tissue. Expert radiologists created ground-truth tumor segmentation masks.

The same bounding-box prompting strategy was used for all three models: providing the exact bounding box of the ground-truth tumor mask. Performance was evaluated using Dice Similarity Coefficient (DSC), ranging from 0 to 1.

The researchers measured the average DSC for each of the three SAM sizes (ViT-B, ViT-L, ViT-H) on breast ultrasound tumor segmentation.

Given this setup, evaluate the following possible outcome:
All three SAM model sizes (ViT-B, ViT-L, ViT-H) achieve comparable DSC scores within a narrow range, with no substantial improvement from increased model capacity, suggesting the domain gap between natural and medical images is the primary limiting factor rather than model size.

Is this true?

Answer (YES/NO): YES